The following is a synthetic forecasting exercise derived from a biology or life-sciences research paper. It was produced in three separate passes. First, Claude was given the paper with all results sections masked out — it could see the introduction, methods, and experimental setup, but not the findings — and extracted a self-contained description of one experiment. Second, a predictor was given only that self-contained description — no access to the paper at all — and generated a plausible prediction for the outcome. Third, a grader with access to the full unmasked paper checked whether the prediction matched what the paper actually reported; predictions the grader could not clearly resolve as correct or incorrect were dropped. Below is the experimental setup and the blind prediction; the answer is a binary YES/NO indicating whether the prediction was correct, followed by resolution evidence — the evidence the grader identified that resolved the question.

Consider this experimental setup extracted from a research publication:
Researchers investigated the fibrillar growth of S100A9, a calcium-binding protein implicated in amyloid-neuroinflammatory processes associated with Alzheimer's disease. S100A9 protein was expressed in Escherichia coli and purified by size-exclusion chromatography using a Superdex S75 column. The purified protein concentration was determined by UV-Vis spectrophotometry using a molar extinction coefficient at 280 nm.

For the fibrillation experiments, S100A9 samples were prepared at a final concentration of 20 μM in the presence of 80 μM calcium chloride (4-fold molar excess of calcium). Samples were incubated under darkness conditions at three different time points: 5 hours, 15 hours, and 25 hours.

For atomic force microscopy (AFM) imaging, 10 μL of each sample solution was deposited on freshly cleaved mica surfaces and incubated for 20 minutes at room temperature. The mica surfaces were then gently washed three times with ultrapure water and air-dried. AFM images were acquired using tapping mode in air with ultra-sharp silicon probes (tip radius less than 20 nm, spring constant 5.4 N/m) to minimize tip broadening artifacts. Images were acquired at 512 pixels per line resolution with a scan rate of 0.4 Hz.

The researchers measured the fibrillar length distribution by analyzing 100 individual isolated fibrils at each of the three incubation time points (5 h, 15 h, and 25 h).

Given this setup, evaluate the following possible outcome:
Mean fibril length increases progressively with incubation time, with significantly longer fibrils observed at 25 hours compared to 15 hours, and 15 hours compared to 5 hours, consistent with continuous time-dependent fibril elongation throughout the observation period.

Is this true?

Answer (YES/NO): YES